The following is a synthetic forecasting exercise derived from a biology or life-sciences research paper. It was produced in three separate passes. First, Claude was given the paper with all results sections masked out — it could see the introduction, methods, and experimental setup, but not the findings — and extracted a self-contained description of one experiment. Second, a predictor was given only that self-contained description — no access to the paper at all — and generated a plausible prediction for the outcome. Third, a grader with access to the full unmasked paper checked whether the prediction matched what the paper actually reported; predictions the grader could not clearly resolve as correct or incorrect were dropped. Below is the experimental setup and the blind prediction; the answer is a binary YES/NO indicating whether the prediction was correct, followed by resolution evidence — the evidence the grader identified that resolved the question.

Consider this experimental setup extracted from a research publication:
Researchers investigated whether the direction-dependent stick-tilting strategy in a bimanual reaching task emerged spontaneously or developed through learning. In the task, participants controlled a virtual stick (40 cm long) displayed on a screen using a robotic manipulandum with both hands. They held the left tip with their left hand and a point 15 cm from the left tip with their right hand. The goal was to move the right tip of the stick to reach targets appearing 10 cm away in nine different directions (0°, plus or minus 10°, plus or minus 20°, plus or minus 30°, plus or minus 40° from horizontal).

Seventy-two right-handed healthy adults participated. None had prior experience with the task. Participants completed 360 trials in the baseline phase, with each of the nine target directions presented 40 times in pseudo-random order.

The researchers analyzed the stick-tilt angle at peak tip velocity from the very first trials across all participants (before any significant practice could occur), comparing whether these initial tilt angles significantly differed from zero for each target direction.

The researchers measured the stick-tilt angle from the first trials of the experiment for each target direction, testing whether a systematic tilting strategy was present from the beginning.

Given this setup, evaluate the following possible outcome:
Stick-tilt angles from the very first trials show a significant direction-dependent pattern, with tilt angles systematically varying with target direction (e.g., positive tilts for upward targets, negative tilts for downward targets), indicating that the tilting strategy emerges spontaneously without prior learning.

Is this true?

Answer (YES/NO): YES